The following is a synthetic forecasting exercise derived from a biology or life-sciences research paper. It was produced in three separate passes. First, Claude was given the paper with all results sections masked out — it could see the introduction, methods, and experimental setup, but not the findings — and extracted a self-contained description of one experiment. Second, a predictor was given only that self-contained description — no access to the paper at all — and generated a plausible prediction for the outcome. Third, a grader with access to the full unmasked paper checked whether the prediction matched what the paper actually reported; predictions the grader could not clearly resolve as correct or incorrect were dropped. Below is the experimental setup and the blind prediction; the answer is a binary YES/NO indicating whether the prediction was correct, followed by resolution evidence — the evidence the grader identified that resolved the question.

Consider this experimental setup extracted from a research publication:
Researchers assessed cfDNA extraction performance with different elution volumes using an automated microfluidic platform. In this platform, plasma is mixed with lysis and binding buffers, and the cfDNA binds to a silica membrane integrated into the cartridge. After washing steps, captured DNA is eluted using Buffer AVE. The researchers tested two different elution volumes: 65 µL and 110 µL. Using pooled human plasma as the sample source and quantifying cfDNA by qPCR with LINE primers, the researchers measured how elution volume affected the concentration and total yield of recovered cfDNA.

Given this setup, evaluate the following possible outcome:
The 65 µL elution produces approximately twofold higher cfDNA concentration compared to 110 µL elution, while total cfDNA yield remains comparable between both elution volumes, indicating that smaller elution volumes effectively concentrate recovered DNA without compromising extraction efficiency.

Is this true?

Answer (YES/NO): NO